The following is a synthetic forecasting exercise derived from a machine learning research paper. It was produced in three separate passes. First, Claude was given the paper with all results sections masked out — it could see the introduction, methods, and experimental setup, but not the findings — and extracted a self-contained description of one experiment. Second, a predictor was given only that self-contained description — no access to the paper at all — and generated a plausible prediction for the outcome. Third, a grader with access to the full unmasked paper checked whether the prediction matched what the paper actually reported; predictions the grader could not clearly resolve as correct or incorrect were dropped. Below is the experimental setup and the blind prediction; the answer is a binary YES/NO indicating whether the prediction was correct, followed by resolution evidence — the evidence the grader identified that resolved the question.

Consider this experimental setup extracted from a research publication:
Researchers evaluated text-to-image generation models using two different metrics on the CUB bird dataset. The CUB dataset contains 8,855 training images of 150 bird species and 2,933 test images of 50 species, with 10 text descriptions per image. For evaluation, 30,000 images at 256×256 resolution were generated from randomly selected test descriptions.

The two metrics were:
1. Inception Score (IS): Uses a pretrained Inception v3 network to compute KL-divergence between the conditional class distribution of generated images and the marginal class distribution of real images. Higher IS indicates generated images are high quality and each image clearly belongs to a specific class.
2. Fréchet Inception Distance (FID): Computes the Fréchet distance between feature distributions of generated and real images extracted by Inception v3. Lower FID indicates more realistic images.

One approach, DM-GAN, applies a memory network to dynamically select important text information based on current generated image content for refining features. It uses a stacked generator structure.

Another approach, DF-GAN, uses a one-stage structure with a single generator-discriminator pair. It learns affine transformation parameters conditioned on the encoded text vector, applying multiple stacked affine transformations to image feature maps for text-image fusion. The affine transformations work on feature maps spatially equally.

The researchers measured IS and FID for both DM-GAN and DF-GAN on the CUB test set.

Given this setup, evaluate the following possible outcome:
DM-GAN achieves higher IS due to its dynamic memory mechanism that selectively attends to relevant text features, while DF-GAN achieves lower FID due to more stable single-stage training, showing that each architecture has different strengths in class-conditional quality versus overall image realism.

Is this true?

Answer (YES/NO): NO